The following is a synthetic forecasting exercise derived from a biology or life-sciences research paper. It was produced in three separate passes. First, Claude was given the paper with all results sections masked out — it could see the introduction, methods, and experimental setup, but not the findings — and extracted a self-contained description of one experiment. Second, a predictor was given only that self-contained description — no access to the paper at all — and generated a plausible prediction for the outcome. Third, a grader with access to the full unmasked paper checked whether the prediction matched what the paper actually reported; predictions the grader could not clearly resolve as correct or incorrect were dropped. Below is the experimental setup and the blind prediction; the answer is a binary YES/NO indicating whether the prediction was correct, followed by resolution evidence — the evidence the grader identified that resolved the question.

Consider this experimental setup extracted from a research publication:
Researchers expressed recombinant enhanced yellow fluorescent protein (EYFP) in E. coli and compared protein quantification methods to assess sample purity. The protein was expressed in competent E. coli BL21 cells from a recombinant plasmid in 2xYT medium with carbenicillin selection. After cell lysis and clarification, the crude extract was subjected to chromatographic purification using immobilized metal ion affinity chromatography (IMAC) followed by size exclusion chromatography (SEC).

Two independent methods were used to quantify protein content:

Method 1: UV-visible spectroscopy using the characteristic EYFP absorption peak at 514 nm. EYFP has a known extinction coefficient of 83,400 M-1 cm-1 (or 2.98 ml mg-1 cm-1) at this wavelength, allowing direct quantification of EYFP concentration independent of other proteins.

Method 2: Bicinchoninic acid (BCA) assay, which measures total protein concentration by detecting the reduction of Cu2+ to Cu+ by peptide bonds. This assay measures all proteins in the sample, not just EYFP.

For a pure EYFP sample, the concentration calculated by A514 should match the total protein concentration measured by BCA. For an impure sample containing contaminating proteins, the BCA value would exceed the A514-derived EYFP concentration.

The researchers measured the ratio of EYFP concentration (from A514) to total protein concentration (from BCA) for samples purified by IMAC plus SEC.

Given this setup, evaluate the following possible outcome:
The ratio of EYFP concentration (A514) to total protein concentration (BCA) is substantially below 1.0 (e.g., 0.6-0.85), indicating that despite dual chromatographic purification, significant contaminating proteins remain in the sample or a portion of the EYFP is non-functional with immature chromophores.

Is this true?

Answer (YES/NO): NO